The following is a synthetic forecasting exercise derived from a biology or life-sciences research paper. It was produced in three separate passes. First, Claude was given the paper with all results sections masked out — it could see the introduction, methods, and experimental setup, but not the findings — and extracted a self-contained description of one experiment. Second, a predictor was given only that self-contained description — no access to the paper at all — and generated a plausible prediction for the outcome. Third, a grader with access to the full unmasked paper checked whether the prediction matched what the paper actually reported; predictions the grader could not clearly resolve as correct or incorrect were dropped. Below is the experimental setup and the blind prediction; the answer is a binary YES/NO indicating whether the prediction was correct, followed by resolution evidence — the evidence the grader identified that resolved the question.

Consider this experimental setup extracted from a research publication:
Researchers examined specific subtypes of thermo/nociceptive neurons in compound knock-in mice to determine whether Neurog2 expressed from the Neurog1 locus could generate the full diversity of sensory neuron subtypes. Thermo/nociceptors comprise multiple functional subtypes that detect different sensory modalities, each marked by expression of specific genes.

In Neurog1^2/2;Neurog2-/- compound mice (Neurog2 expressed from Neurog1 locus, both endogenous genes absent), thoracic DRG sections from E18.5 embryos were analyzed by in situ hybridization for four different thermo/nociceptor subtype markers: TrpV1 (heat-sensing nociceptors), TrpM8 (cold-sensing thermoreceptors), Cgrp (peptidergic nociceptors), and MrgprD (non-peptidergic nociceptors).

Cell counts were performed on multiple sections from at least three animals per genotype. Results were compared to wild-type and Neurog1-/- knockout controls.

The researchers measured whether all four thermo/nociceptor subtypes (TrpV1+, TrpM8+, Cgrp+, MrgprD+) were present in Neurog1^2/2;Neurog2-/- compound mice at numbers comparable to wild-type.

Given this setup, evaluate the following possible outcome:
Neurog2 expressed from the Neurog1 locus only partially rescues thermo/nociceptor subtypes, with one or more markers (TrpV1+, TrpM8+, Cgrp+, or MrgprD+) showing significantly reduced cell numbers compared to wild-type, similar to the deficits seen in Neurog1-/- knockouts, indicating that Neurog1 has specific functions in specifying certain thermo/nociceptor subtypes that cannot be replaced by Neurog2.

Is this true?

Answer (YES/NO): NO